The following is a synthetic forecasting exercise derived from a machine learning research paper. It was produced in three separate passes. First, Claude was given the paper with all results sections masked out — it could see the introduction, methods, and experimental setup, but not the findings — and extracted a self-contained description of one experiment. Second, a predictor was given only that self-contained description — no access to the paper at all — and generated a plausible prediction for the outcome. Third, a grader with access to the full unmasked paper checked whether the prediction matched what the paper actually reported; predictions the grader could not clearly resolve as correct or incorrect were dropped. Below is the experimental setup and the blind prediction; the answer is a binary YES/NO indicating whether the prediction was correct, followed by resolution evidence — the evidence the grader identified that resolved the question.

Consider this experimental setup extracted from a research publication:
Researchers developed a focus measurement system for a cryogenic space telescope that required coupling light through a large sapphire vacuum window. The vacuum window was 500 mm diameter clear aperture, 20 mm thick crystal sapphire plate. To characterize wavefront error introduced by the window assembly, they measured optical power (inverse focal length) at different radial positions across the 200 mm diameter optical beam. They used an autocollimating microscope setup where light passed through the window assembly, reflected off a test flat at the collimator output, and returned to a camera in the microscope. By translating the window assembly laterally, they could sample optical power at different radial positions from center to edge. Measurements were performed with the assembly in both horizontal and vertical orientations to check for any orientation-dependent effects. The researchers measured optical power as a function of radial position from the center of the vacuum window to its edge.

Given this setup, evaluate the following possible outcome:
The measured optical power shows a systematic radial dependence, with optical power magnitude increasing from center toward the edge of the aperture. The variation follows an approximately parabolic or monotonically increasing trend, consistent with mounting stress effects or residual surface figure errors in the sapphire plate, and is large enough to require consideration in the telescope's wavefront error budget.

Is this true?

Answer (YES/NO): NO